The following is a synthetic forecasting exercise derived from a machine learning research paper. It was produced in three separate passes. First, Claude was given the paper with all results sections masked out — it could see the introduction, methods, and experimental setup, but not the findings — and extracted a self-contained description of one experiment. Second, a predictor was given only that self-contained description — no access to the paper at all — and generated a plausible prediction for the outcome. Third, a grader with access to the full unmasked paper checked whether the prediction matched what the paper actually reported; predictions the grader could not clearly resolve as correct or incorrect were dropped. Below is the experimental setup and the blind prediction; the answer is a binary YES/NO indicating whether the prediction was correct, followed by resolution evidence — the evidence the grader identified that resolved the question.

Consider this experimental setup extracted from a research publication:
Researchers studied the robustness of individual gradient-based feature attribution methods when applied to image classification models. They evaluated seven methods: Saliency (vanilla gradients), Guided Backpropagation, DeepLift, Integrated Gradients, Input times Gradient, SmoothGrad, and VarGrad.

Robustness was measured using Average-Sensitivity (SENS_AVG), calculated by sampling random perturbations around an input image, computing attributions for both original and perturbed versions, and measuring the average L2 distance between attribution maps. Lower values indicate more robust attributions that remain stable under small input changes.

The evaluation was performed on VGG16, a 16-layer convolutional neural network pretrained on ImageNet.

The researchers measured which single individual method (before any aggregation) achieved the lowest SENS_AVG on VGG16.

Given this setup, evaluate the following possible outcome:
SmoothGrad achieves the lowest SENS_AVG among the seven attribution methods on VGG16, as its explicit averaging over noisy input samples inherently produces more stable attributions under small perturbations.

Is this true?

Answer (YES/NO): NO